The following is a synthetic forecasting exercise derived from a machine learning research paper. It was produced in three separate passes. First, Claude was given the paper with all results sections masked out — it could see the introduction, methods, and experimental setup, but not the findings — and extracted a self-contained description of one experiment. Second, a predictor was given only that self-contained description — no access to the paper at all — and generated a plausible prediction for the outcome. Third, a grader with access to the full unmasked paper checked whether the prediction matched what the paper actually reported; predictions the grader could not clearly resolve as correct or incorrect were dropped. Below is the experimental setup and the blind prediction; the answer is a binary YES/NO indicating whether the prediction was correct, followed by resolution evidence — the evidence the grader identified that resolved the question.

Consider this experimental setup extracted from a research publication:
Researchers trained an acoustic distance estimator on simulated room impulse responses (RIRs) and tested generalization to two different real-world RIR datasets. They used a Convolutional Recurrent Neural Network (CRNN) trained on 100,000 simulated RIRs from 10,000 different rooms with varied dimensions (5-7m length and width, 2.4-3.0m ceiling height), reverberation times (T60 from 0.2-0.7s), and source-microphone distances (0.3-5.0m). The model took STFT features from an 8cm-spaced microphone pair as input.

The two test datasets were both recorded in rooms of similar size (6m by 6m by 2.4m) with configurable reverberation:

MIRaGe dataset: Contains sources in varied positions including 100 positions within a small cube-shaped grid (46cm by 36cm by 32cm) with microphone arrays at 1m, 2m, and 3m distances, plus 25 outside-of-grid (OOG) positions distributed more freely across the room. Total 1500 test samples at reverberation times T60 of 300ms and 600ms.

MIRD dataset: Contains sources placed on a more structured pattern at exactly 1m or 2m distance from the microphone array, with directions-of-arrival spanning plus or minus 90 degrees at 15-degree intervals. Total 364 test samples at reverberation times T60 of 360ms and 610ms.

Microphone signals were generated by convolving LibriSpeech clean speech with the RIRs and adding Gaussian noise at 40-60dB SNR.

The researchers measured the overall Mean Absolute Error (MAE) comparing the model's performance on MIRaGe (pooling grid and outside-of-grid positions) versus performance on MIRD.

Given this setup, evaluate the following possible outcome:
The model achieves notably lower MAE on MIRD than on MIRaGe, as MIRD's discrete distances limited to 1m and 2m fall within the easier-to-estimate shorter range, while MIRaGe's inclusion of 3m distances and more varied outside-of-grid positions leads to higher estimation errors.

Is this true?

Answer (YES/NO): YES